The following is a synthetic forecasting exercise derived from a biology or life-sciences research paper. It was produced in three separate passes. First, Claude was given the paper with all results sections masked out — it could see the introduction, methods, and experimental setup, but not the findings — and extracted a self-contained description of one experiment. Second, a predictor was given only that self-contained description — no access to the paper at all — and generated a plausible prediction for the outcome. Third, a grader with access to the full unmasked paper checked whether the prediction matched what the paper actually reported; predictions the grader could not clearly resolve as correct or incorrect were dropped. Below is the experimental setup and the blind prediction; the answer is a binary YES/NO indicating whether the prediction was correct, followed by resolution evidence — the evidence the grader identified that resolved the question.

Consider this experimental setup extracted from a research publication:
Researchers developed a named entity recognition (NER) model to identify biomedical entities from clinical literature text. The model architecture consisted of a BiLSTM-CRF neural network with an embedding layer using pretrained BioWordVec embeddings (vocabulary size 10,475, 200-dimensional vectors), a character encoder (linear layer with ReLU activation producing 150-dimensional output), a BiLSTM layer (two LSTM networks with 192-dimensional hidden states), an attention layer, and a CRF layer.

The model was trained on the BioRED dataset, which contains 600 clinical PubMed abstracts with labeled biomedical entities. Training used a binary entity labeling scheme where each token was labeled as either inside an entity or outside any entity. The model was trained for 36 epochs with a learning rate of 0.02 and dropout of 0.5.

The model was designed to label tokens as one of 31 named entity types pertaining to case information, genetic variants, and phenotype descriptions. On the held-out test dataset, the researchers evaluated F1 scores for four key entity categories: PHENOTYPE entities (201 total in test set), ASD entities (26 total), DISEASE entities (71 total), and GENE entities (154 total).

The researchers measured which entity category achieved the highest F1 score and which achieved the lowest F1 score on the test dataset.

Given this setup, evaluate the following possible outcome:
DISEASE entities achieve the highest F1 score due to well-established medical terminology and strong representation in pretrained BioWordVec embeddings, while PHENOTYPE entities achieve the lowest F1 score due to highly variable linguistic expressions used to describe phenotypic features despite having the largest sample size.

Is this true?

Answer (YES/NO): NO